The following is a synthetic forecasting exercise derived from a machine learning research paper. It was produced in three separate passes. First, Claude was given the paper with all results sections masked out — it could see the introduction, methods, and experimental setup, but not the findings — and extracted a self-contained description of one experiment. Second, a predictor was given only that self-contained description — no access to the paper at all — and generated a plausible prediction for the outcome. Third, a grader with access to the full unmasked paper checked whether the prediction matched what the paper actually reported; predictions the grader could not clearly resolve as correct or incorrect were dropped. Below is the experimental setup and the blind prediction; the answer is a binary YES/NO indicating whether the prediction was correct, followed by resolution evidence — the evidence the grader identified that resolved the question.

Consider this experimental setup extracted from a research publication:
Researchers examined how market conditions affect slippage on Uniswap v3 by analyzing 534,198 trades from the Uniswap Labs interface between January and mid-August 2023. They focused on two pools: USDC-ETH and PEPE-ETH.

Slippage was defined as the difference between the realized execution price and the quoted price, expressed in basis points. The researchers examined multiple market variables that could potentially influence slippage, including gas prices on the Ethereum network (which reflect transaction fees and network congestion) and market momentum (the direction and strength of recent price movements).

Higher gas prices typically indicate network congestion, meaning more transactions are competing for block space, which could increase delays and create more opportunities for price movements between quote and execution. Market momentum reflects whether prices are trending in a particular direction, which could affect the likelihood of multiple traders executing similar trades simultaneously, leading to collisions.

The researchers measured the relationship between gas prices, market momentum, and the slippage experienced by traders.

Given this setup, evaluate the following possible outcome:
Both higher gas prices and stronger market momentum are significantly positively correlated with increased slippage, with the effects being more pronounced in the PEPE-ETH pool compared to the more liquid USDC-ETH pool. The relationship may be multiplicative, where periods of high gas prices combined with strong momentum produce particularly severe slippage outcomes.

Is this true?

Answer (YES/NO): NO